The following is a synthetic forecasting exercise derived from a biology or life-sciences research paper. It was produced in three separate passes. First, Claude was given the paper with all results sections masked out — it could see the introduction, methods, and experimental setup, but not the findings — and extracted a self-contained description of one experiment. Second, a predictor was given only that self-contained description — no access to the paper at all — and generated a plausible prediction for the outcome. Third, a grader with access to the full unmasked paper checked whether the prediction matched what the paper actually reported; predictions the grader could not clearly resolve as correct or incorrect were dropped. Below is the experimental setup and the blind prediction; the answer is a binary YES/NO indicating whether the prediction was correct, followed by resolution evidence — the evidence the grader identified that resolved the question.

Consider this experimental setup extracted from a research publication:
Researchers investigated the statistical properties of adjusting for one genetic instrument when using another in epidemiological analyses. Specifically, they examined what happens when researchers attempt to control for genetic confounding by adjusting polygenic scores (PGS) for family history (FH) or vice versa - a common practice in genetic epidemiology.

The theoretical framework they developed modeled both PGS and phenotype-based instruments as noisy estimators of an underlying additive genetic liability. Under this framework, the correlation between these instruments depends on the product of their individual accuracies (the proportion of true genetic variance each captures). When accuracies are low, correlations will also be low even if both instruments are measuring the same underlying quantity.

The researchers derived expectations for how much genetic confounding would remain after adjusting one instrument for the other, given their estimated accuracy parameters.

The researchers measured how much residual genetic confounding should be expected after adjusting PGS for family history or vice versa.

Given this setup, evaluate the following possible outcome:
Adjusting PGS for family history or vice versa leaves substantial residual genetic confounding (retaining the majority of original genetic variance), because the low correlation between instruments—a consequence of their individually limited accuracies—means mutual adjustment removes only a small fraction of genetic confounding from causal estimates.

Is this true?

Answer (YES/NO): YES